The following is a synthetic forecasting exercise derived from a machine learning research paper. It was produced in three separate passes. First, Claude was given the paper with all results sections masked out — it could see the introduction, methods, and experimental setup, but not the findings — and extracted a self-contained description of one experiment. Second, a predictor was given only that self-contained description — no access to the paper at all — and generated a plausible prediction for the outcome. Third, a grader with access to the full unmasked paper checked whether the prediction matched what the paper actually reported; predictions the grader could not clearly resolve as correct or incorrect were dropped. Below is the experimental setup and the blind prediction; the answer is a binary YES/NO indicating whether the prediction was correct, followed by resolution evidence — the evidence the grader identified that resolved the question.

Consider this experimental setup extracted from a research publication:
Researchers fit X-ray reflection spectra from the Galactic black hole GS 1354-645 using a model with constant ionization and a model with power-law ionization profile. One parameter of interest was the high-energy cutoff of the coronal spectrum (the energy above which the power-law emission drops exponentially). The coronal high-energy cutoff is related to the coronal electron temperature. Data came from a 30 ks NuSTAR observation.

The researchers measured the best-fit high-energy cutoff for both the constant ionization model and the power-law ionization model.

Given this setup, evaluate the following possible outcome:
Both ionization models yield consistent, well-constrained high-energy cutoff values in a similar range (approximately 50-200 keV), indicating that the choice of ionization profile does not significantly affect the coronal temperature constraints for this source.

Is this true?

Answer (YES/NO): NO